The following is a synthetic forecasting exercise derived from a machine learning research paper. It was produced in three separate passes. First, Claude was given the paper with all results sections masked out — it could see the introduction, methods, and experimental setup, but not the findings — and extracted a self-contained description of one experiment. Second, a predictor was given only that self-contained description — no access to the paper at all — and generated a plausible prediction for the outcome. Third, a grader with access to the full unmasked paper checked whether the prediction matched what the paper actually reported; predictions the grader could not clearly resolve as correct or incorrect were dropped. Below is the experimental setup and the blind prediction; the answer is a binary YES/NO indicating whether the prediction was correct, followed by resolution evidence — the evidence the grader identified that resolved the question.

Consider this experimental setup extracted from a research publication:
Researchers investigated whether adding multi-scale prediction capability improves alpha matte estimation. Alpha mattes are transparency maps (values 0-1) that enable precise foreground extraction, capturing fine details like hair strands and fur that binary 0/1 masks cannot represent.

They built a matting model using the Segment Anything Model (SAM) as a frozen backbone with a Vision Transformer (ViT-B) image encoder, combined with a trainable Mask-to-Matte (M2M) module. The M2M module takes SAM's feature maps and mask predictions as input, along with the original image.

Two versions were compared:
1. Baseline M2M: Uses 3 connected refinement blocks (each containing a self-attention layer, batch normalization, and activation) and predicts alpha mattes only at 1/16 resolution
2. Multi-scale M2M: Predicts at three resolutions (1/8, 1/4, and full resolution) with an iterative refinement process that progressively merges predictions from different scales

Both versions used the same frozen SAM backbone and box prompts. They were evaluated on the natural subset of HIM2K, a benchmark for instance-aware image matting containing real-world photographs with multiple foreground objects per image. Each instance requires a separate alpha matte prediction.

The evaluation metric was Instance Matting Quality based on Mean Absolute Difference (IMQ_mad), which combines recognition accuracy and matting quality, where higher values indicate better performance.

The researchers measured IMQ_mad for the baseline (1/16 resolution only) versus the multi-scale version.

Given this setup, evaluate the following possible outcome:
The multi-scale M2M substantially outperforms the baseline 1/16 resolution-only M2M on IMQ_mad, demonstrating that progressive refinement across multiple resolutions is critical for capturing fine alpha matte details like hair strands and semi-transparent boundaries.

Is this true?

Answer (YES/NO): YES